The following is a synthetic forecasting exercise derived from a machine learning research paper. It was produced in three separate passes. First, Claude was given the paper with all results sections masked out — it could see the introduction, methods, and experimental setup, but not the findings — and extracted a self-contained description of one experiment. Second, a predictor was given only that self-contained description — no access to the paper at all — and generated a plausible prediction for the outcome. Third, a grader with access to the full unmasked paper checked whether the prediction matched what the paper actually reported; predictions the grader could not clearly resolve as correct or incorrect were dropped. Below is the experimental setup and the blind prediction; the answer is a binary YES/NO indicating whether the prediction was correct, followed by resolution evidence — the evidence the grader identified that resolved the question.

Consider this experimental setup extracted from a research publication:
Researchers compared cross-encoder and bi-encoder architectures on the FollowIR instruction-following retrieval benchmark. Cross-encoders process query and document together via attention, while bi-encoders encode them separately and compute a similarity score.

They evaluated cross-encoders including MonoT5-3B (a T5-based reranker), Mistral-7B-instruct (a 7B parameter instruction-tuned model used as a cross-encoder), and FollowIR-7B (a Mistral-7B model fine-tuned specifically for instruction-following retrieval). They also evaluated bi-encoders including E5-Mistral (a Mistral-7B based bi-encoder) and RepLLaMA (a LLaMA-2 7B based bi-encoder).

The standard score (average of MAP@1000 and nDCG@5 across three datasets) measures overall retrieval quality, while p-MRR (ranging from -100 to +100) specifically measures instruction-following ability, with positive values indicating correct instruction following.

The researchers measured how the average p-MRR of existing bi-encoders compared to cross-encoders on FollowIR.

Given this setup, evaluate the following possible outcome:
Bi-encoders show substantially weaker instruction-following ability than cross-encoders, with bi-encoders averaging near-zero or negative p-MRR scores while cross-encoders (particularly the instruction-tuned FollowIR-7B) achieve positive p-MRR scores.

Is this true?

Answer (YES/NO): YES